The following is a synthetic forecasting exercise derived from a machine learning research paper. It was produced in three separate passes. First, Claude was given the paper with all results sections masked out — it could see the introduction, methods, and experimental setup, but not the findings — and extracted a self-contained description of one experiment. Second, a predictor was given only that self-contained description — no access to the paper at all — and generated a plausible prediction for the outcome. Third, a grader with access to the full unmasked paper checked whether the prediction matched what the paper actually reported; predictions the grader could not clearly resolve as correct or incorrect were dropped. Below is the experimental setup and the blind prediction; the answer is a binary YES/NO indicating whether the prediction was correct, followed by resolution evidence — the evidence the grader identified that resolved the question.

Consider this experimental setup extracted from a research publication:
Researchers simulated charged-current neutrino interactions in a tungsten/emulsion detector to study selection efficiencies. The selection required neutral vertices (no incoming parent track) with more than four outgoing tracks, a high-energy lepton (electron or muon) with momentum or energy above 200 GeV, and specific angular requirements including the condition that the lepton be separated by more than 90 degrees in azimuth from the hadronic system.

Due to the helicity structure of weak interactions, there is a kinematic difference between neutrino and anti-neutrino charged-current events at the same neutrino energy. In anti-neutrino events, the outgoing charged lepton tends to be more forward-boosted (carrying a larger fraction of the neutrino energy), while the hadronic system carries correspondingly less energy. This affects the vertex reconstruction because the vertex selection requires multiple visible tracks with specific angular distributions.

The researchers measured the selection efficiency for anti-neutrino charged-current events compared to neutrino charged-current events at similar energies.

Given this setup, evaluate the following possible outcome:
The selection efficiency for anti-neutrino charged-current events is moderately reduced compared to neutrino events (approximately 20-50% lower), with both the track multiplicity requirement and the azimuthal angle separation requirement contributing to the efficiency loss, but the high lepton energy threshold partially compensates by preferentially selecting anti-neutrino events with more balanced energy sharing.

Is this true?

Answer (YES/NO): NO